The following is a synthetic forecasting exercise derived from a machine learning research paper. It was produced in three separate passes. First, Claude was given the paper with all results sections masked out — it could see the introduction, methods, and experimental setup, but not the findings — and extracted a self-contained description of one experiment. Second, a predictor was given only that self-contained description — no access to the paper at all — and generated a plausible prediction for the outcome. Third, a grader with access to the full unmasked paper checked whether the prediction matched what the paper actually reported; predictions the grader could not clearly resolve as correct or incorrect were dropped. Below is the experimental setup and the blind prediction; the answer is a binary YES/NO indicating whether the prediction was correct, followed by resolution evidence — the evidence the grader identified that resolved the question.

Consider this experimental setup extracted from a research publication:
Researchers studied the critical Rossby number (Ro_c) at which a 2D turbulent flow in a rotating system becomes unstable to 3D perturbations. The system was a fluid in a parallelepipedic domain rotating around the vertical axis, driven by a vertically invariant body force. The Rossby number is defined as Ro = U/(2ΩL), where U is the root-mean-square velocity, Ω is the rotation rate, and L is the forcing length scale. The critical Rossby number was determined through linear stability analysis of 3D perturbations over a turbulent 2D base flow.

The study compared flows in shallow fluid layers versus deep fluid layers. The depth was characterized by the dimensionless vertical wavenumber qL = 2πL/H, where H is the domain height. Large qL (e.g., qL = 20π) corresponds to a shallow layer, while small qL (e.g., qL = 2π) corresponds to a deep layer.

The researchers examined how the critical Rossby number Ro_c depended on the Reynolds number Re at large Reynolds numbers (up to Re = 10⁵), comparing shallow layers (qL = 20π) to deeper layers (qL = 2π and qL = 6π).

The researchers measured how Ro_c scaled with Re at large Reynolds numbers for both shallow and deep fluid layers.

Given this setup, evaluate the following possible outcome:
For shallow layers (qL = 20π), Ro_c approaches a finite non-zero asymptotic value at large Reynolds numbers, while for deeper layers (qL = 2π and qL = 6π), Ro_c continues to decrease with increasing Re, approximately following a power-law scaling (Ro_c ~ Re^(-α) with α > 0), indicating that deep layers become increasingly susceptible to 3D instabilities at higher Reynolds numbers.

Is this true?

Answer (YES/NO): YES